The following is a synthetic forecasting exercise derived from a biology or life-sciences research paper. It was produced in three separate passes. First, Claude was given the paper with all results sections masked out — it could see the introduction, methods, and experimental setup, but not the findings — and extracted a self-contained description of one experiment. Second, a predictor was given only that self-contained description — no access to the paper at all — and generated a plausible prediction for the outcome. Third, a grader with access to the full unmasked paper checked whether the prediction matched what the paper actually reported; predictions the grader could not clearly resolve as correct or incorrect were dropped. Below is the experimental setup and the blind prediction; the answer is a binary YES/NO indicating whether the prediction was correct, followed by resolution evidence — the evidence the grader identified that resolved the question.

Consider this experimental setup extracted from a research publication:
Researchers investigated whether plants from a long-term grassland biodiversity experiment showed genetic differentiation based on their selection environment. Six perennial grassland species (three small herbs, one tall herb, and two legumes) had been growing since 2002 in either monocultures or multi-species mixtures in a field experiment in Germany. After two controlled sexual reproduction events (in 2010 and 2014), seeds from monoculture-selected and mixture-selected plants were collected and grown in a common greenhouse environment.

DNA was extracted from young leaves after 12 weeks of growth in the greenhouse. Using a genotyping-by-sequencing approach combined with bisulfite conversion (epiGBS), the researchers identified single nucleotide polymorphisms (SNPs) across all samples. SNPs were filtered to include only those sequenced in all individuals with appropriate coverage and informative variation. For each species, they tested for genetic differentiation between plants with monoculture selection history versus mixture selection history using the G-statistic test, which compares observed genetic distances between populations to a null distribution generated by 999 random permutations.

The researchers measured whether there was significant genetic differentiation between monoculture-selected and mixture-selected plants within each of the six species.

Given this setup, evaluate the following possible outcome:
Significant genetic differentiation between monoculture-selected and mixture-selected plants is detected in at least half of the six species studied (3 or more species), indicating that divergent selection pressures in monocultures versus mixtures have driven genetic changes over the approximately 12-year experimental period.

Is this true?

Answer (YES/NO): YES